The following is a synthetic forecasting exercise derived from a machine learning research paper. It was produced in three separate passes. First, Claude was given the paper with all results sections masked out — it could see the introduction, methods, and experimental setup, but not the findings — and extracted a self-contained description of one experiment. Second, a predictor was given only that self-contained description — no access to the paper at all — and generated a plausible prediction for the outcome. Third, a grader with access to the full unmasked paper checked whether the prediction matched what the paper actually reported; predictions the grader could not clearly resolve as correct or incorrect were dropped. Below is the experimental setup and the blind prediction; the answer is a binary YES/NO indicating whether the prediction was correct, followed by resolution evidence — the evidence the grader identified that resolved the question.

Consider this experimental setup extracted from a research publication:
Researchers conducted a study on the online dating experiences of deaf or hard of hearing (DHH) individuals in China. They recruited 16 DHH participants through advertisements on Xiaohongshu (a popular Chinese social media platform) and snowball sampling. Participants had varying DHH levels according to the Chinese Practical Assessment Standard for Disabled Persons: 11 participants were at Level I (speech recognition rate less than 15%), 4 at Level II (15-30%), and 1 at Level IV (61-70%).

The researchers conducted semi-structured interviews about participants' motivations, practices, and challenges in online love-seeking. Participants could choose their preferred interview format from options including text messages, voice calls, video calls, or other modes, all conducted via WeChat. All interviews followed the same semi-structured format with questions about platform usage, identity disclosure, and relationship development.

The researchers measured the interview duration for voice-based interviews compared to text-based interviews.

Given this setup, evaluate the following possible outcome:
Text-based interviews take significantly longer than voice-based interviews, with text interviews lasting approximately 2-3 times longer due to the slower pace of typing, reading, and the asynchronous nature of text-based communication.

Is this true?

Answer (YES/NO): YES